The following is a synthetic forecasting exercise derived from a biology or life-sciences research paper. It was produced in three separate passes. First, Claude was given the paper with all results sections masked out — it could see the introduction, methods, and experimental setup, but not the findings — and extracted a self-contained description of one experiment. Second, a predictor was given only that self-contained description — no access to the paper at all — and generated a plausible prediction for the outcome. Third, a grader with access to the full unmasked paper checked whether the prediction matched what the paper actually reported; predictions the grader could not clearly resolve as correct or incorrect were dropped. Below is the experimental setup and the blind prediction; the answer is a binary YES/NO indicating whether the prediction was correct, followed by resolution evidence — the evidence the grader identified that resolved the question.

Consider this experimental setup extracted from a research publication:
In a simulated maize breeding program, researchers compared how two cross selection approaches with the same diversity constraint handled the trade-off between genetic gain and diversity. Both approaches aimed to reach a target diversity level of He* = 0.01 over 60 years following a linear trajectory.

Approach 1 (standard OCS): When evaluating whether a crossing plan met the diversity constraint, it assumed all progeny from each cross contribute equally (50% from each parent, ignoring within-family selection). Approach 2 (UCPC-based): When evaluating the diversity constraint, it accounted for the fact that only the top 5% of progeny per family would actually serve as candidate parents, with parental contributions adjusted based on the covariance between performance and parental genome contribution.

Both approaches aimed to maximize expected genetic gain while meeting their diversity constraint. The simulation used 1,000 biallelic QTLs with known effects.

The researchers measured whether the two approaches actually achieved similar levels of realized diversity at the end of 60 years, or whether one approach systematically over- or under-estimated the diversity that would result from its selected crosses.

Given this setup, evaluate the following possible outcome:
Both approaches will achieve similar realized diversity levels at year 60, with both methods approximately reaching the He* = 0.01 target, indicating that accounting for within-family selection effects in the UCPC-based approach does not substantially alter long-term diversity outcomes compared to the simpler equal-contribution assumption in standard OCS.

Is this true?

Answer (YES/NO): YES